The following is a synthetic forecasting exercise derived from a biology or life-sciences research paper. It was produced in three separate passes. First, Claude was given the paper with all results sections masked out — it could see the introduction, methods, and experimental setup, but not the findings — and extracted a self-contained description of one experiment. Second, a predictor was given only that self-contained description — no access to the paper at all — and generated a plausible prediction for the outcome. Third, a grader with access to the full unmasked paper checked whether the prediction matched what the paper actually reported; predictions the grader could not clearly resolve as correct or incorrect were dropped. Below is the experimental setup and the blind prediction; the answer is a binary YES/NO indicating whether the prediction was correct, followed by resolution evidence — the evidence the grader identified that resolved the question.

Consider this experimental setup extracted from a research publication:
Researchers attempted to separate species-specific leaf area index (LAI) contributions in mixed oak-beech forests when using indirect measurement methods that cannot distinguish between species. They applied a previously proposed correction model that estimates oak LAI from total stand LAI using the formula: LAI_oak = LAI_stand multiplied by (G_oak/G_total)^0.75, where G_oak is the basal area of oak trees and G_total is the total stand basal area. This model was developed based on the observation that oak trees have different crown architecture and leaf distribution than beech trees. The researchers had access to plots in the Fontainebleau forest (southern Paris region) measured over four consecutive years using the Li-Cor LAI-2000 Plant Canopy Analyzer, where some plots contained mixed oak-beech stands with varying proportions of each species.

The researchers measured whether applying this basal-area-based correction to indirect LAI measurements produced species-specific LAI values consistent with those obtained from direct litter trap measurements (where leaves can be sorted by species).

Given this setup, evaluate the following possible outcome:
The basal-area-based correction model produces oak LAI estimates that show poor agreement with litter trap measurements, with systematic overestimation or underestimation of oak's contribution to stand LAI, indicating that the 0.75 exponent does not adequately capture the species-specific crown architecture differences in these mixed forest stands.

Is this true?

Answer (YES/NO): NO